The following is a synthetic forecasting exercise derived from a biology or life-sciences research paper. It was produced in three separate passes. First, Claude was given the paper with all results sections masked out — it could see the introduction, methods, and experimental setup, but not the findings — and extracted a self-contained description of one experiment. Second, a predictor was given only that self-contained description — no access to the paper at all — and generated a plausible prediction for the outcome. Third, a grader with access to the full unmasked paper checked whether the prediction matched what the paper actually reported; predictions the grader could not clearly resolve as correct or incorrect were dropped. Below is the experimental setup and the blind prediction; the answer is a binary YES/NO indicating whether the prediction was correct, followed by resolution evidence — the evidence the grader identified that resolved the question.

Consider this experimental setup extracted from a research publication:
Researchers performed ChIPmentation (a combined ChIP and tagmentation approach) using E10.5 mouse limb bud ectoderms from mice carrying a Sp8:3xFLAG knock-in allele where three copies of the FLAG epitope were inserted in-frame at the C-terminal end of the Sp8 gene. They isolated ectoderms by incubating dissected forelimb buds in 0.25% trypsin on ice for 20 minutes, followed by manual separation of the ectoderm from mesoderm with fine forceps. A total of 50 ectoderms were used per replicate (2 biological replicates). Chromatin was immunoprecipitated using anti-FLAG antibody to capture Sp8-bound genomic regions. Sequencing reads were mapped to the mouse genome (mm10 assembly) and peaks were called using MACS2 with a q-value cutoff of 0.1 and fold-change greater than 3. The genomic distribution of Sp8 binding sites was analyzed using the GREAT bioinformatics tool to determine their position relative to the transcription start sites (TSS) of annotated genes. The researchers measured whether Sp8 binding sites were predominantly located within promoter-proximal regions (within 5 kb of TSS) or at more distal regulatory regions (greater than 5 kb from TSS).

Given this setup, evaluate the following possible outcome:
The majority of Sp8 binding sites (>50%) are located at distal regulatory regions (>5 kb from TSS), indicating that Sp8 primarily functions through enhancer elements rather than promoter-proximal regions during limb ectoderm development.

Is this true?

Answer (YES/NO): NO